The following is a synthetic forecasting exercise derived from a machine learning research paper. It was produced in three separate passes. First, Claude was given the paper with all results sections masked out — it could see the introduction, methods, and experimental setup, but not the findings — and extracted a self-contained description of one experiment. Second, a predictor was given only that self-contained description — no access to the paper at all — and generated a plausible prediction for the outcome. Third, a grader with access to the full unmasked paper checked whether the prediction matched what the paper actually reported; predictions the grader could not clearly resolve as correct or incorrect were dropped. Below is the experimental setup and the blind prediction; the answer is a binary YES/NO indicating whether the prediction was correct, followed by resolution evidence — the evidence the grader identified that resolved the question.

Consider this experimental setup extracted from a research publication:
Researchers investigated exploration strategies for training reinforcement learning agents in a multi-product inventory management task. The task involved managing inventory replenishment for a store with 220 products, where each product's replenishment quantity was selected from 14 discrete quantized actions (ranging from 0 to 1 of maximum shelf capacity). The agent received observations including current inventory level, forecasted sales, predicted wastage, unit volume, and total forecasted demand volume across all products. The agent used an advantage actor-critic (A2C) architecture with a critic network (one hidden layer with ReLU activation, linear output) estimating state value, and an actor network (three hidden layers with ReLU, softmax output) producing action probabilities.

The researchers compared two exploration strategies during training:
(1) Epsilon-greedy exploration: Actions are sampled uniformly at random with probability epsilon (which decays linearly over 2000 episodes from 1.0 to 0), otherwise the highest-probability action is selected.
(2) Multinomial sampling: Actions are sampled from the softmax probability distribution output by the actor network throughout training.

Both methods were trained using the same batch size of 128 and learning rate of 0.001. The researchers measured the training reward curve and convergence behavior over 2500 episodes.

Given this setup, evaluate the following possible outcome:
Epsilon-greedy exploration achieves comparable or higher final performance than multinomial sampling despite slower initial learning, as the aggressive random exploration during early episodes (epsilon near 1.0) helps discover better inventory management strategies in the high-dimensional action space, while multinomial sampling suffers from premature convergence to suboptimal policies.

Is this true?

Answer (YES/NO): NO